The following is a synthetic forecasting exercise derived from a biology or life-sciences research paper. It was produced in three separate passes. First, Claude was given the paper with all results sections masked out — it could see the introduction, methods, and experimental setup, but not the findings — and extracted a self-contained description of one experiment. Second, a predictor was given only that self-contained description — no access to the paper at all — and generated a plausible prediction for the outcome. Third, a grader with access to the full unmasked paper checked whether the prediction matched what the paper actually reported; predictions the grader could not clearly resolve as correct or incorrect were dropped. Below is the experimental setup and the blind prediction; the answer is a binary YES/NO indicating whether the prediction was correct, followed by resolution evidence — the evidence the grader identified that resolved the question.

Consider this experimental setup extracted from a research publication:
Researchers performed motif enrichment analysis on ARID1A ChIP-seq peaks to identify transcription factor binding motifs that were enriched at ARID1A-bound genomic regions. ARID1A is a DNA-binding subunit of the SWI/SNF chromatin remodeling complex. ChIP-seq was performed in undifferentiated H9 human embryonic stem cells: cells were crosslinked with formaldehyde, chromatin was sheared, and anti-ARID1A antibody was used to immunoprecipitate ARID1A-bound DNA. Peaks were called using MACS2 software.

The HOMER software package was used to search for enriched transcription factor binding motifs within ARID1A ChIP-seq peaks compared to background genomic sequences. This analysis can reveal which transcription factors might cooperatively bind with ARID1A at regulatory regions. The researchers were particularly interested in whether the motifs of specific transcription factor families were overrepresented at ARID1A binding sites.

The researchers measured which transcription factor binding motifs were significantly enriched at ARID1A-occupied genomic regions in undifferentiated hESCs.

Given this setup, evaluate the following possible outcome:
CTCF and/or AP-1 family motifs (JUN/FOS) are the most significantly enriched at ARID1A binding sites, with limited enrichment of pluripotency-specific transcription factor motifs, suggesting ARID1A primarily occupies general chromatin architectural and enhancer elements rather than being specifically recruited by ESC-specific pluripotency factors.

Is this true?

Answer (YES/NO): NO